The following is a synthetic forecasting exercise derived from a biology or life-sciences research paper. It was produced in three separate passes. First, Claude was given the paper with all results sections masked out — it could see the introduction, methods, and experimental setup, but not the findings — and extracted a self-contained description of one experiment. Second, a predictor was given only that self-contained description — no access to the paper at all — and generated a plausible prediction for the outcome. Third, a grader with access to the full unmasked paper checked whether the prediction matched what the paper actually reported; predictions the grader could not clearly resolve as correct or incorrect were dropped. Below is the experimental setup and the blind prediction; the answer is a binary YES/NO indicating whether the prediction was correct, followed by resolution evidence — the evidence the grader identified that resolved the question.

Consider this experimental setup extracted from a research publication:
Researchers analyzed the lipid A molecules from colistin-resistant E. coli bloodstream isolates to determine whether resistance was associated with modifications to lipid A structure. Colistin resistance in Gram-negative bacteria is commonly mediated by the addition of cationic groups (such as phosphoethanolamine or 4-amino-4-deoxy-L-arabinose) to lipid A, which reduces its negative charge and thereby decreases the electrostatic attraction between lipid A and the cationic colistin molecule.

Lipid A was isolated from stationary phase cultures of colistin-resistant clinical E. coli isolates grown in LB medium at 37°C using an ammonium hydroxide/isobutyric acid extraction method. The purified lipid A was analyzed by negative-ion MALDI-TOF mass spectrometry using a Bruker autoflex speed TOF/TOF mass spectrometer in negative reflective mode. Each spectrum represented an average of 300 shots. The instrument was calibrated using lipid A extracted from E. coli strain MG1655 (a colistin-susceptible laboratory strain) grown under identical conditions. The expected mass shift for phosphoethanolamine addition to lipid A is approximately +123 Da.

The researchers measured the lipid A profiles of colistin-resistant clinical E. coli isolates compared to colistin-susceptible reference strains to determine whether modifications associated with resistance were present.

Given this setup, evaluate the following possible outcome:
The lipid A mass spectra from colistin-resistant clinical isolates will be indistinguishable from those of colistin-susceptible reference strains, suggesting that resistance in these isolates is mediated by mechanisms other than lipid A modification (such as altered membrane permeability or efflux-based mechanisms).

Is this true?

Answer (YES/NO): NO